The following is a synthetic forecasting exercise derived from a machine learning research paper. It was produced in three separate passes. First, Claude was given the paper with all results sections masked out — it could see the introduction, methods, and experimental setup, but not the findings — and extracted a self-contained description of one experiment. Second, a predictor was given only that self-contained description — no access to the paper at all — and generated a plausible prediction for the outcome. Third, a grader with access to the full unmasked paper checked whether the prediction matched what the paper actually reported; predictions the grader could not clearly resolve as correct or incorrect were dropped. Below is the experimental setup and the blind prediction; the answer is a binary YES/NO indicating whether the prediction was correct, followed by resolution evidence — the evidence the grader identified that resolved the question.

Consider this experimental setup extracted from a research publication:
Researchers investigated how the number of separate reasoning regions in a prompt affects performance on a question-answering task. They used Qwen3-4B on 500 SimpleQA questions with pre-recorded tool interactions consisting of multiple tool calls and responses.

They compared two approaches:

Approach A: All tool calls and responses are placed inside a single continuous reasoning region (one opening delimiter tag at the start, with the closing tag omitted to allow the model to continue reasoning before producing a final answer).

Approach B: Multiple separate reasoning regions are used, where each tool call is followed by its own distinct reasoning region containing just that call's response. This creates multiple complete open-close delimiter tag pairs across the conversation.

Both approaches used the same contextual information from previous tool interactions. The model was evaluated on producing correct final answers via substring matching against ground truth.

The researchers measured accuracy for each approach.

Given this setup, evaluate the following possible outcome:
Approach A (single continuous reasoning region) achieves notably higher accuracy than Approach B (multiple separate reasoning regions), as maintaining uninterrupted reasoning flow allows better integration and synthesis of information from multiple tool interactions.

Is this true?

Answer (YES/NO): YES